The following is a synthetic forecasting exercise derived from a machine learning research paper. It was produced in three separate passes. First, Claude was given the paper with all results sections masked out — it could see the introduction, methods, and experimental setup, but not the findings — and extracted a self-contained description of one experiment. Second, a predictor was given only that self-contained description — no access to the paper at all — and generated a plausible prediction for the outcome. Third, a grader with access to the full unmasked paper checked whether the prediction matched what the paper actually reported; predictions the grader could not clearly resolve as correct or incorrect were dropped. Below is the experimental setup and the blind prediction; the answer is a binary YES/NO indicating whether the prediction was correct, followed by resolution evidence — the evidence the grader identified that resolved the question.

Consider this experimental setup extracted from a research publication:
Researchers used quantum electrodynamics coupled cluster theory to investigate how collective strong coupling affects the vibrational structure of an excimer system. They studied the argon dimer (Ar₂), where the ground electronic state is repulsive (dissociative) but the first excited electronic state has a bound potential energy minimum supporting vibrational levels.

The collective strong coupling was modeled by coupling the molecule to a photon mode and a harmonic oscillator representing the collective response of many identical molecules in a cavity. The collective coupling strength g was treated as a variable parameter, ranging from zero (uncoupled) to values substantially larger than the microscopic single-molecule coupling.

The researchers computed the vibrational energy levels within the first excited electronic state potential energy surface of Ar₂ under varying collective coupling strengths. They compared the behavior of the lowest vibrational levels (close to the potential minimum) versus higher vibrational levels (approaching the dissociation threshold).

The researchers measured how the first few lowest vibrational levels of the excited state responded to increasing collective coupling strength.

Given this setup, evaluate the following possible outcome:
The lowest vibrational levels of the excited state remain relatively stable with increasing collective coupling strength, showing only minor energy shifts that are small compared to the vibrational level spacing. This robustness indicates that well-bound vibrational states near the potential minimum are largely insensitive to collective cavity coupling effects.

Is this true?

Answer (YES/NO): YES